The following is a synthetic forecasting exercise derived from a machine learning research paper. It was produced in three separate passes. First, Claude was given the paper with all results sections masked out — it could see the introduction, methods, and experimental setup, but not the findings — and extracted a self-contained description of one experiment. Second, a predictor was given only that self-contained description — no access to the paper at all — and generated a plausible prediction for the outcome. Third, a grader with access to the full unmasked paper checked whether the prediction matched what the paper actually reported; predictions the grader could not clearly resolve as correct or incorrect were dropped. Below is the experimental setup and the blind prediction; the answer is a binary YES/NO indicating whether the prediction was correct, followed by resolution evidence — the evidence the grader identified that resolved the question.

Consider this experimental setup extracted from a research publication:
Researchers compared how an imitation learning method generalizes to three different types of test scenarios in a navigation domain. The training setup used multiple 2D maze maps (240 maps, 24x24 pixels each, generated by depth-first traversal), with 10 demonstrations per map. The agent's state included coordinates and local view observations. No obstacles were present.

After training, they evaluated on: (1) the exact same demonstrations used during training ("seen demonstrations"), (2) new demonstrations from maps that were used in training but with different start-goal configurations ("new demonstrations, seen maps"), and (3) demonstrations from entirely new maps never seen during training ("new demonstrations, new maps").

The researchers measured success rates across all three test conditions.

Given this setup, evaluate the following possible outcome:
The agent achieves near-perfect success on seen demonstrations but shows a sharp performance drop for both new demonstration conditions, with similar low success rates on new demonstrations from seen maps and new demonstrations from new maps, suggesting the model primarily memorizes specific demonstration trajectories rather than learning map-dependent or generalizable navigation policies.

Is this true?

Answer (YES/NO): NO